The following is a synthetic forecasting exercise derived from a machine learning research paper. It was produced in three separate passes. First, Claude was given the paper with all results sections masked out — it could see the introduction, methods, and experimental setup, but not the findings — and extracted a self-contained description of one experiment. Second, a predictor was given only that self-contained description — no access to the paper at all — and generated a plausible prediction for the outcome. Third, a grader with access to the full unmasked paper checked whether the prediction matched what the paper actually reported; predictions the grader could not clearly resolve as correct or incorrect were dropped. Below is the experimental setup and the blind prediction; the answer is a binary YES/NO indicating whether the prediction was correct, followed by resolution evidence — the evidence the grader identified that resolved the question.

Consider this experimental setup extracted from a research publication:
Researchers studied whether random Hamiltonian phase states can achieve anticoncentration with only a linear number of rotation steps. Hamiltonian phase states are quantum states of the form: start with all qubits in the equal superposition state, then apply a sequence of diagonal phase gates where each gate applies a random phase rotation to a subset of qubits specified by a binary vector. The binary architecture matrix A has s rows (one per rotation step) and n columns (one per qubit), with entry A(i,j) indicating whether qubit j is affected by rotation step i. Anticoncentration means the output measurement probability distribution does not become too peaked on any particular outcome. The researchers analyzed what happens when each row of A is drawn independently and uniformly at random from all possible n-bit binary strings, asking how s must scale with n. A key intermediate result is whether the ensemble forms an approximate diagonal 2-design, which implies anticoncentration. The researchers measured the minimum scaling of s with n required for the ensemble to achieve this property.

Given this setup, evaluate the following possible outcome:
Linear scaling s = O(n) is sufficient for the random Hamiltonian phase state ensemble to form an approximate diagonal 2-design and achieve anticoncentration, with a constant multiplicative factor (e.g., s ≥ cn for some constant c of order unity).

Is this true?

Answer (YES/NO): YES